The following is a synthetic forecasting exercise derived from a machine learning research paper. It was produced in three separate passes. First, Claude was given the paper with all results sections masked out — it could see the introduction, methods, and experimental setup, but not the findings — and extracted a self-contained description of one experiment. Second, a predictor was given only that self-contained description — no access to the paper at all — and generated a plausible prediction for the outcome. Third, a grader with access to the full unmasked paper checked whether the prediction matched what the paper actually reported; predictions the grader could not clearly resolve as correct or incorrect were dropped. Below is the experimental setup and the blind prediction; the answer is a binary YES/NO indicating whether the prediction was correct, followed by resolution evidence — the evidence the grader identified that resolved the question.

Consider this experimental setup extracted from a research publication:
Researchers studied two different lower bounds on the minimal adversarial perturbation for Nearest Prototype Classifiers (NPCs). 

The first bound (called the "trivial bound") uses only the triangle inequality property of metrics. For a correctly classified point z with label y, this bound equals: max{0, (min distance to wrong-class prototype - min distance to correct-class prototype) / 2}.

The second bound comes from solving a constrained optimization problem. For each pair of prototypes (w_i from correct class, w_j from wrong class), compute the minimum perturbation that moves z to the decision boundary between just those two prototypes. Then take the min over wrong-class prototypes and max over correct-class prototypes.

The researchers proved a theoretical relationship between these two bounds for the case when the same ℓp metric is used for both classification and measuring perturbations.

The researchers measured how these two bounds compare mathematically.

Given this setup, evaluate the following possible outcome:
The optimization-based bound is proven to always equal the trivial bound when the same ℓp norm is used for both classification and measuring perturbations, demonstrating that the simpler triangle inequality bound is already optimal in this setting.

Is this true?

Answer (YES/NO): NO